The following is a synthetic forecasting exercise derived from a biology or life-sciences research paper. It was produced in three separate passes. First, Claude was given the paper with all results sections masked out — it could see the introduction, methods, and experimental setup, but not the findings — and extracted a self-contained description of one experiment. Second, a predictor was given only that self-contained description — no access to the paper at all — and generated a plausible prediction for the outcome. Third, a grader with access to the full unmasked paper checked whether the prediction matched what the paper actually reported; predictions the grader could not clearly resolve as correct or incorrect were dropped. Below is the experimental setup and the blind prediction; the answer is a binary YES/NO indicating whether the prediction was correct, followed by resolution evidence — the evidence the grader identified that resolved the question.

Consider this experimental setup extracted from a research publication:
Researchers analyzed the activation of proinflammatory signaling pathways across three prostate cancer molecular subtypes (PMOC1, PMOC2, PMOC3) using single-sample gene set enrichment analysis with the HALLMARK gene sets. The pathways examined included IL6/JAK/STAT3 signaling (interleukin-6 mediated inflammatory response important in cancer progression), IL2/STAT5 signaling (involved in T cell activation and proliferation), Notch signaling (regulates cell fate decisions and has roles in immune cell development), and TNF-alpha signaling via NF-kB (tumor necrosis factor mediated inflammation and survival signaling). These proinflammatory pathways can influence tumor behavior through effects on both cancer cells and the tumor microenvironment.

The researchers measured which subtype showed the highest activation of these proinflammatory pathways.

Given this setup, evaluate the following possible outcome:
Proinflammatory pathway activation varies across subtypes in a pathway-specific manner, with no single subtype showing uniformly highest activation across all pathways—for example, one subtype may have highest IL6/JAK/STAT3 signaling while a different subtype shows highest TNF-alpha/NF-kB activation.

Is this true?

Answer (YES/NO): NO